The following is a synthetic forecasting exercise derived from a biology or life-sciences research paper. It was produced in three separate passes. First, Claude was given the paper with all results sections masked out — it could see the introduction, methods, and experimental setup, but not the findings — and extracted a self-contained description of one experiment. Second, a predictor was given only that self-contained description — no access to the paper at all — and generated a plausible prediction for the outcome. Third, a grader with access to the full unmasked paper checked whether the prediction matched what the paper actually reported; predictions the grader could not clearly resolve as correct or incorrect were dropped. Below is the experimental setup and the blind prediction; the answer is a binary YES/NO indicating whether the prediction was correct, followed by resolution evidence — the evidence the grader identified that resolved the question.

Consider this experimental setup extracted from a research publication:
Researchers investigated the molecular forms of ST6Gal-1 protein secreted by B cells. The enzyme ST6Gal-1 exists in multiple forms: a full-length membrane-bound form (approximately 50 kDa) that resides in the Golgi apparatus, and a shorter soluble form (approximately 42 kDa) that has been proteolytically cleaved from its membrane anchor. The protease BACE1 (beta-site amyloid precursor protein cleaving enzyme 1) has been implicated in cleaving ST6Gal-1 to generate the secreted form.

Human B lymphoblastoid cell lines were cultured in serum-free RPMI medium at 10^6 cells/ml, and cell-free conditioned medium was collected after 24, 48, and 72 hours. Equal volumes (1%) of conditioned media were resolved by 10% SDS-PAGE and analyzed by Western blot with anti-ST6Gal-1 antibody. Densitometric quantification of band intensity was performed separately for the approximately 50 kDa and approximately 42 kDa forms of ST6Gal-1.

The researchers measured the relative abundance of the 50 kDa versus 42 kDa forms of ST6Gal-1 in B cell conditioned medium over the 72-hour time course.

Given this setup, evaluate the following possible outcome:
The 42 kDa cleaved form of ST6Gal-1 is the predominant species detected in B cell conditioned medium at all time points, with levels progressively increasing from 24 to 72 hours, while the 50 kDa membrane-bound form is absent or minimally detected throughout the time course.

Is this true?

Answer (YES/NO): NO